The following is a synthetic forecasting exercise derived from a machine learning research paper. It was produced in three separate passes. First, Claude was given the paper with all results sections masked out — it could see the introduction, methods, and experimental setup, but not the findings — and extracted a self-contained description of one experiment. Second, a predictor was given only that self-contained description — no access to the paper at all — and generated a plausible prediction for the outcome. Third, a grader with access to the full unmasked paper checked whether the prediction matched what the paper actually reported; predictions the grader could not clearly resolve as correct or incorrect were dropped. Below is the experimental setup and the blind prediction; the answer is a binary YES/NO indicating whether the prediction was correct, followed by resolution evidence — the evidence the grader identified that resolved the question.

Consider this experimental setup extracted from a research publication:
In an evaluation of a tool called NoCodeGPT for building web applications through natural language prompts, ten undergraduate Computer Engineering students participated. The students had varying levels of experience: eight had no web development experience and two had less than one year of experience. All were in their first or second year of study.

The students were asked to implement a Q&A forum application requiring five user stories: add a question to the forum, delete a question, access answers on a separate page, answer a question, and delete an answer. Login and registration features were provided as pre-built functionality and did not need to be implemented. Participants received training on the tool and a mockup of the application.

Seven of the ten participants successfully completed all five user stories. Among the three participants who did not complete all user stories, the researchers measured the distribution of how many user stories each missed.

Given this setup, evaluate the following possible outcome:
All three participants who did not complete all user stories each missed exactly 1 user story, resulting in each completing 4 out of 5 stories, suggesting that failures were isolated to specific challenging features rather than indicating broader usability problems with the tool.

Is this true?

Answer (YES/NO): NO